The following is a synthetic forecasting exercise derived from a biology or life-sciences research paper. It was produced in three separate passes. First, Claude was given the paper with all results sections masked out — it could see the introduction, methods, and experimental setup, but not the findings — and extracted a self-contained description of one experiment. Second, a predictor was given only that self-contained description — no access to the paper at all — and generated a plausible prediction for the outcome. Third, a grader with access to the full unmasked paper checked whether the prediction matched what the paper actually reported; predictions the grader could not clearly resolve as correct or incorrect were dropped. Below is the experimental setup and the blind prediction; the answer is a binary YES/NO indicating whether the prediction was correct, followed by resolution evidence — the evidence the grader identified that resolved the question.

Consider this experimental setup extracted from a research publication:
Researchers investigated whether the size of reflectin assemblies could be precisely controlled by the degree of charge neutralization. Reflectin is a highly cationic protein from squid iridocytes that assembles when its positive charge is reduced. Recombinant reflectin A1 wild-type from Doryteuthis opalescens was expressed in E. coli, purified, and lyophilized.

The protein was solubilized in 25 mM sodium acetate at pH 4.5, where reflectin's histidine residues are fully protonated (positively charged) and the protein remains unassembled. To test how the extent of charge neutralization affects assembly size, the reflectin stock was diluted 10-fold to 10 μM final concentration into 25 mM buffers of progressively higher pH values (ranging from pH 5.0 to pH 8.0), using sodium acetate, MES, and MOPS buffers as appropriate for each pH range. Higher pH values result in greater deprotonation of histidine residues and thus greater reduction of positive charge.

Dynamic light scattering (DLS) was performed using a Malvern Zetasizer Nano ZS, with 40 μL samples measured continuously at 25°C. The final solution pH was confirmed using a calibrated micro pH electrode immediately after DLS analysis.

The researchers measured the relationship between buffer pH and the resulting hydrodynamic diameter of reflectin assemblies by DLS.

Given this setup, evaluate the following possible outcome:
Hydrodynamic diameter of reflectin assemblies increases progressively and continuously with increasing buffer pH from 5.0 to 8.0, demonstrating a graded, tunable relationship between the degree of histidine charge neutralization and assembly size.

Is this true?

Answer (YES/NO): YES